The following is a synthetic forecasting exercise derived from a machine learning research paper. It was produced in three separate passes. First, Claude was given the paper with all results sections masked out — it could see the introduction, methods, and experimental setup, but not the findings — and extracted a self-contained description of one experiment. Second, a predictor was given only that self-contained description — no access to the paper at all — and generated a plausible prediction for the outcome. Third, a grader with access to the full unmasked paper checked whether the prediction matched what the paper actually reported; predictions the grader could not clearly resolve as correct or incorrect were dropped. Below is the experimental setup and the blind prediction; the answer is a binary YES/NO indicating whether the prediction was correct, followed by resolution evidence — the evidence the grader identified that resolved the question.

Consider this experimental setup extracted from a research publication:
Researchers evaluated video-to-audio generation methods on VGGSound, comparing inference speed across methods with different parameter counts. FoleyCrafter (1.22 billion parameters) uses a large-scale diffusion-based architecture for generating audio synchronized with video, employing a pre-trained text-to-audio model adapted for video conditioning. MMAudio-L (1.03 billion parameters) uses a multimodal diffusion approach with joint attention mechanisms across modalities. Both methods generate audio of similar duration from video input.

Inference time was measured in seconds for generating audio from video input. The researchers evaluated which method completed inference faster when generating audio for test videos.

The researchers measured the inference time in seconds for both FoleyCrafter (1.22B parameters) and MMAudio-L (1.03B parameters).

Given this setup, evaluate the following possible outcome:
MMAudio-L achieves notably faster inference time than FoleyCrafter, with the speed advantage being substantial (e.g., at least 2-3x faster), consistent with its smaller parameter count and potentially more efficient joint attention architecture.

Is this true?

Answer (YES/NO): NO